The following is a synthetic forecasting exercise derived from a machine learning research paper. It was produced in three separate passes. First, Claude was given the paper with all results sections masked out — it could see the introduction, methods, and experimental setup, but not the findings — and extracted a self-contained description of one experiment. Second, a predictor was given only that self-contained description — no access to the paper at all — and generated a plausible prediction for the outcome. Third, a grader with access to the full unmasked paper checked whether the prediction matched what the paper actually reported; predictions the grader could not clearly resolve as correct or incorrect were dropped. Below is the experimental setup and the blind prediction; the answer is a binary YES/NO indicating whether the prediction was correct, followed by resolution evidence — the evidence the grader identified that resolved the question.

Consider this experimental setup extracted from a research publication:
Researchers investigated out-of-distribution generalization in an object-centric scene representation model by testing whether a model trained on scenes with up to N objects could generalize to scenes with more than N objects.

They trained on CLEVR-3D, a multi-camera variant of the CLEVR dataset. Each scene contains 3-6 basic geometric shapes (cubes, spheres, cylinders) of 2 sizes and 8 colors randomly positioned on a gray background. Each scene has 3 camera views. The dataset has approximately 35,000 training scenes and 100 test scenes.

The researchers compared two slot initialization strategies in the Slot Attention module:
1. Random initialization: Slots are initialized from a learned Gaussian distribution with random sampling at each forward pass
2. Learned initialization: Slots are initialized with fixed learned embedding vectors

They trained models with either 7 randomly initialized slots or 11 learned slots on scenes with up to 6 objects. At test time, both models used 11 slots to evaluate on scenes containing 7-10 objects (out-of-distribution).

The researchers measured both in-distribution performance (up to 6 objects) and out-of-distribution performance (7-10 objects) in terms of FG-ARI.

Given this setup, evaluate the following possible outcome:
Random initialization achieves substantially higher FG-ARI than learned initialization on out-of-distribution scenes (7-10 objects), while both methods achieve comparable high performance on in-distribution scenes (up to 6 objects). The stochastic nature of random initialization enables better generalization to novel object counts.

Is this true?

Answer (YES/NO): NO